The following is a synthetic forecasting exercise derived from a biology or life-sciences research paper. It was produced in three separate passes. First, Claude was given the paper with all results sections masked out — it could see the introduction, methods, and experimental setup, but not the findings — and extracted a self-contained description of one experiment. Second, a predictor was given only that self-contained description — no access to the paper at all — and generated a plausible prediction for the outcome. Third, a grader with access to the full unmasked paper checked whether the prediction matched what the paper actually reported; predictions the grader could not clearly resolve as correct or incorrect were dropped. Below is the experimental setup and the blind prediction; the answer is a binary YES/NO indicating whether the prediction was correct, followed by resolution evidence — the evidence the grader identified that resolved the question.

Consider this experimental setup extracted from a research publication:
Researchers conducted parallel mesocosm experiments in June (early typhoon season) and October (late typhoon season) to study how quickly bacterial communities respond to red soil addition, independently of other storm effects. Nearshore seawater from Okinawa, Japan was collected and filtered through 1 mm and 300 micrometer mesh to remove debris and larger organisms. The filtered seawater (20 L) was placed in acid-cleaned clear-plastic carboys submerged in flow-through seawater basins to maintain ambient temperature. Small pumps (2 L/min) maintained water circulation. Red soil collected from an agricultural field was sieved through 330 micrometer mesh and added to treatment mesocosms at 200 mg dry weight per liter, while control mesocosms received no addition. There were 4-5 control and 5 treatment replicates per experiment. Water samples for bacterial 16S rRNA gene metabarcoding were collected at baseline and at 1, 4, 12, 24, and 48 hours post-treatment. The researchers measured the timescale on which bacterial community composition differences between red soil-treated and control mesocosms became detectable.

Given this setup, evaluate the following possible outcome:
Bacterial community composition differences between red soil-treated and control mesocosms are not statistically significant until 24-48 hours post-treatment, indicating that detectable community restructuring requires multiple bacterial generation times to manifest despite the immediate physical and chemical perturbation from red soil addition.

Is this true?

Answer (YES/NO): NO